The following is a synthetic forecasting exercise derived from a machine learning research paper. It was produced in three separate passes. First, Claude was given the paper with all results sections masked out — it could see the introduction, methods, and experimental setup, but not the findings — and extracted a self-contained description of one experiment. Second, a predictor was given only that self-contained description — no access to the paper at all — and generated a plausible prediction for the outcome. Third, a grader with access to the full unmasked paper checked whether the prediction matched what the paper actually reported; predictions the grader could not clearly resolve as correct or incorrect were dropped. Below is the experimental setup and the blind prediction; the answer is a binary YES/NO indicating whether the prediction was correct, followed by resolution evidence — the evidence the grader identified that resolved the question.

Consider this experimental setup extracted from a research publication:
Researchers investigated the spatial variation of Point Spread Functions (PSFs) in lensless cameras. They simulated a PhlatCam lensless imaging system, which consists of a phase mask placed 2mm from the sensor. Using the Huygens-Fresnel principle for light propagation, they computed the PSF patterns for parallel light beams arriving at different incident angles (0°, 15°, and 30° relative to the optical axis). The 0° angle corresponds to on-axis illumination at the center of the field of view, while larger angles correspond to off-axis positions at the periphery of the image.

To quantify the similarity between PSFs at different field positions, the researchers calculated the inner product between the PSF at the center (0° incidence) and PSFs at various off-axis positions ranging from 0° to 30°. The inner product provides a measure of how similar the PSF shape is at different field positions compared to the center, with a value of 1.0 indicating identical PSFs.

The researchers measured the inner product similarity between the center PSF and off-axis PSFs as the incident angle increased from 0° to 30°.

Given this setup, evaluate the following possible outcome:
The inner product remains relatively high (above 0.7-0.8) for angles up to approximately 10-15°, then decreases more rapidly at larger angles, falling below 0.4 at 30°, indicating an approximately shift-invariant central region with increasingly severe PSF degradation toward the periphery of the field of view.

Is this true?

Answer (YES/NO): NO